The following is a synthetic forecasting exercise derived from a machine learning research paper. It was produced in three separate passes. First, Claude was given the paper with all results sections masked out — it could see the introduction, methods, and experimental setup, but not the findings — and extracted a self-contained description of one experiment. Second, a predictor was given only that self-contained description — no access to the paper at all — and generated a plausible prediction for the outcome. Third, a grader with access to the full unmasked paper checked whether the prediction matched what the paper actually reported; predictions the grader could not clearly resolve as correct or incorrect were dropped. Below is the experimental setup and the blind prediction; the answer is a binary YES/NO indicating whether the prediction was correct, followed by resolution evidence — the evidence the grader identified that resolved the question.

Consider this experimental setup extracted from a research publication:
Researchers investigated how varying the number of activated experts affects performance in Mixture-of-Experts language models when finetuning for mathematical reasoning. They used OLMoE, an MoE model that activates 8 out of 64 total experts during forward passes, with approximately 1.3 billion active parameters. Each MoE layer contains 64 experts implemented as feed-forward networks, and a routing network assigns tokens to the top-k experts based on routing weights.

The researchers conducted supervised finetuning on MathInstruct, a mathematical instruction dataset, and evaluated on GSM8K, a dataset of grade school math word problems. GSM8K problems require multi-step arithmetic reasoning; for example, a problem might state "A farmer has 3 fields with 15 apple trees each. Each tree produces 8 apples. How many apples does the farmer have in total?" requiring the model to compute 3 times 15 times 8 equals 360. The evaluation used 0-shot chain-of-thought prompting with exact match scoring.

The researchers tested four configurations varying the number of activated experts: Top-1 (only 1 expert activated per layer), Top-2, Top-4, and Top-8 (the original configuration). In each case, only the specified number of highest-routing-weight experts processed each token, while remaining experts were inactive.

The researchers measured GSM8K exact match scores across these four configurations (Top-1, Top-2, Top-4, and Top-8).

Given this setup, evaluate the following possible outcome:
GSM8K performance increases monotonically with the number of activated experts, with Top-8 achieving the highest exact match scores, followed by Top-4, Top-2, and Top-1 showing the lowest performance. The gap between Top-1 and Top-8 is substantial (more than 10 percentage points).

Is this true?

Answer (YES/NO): YES